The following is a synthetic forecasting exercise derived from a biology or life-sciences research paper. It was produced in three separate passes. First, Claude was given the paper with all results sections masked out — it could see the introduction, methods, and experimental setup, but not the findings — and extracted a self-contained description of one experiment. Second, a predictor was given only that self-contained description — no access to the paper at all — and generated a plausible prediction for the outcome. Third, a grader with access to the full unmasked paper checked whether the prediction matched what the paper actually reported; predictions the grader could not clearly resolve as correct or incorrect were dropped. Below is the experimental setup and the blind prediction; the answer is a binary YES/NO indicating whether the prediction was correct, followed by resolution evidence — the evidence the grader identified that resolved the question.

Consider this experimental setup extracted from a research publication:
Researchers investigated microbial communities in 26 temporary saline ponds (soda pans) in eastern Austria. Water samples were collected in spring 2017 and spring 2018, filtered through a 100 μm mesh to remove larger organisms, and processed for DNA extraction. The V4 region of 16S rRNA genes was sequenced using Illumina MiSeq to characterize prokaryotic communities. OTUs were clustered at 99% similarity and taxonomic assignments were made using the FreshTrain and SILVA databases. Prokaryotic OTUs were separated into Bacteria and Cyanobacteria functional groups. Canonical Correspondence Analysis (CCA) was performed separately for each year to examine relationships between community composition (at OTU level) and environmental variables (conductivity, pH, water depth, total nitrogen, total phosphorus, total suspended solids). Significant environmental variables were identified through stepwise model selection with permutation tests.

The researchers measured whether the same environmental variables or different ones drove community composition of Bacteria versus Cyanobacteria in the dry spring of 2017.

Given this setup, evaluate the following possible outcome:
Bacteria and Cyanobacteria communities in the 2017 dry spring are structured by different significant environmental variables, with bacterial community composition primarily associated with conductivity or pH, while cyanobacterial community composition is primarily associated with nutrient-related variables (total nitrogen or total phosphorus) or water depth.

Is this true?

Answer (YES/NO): NO